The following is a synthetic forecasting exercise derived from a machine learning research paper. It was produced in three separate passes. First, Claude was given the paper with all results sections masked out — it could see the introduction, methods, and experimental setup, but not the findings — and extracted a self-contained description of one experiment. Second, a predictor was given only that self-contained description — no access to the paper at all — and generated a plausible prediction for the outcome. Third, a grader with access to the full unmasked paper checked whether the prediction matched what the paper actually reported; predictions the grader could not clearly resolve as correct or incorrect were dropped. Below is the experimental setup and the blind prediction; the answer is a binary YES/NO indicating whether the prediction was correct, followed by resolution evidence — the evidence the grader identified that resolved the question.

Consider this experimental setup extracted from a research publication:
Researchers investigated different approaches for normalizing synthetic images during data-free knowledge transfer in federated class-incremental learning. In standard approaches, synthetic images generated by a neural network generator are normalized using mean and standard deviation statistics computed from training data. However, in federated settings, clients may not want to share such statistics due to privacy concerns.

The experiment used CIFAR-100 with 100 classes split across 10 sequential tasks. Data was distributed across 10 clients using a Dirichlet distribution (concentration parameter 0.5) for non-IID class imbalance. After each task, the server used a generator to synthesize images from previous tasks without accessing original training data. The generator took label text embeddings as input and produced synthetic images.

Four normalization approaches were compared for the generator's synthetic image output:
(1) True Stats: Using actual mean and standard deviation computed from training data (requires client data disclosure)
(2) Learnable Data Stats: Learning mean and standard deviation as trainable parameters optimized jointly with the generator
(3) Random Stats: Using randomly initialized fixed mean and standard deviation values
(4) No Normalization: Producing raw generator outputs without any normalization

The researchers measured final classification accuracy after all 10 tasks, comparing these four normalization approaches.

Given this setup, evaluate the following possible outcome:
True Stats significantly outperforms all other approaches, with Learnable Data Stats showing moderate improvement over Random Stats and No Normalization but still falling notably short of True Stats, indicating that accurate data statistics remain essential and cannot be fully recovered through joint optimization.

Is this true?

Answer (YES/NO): NO